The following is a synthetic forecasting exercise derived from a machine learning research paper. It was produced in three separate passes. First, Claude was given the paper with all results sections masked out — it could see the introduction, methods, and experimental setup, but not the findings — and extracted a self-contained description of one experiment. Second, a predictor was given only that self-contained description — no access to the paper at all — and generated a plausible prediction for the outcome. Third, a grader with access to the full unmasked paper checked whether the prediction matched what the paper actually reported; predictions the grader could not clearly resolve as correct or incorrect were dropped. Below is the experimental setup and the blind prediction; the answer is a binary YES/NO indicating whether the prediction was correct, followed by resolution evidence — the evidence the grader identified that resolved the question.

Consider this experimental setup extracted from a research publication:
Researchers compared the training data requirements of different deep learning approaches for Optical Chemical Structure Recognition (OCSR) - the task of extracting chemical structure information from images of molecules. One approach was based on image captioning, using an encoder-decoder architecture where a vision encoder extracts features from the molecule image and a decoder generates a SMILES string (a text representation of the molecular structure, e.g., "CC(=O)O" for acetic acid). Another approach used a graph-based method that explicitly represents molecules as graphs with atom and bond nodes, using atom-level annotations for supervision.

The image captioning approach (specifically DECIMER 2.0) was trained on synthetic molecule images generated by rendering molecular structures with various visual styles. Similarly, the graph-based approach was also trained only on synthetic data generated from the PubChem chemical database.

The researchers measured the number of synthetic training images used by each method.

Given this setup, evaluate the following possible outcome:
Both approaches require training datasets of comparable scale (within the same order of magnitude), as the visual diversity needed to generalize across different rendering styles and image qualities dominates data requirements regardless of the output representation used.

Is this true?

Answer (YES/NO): NO